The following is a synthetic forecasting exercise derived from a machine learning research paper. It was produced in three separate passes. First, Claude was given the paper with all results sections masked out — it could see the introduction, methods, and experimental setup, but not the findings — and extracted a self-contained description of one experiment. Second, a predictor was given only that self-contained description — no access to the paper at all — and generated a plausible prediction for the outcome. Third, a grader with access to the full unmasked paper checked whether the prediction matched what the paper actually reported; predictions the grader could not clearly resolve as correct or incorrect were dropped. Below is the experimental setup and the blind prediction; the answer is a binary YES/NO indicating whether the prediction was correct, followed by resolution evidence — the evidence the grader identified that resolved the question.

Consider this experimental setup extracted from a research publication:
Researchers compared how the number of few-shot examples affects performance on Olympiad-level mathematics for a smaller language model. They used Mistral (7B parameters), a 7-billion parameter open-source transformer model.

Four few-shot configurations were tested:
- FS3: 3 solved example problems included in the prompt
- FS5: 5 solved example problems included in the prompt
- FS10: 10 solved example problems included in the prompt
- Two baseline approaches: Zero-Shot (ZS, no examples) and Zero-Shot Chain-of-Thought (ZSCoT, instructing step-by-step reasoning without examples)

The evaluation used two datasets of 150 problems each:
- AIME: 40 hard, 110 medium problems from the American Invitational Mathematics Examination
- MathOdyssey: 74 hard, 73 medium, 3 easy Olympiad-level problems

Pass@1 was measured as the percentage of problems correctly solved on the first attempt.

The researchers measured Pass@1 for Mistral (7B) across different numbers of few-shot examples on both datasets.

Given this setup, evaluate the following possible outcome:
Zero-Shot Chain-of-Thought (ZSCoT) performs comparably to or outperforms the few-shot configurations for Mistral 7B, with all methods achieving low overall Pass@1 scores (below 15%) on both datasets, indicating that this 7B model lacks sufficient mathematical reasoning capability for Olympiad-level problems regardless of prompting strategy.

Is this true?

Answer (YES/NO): NO